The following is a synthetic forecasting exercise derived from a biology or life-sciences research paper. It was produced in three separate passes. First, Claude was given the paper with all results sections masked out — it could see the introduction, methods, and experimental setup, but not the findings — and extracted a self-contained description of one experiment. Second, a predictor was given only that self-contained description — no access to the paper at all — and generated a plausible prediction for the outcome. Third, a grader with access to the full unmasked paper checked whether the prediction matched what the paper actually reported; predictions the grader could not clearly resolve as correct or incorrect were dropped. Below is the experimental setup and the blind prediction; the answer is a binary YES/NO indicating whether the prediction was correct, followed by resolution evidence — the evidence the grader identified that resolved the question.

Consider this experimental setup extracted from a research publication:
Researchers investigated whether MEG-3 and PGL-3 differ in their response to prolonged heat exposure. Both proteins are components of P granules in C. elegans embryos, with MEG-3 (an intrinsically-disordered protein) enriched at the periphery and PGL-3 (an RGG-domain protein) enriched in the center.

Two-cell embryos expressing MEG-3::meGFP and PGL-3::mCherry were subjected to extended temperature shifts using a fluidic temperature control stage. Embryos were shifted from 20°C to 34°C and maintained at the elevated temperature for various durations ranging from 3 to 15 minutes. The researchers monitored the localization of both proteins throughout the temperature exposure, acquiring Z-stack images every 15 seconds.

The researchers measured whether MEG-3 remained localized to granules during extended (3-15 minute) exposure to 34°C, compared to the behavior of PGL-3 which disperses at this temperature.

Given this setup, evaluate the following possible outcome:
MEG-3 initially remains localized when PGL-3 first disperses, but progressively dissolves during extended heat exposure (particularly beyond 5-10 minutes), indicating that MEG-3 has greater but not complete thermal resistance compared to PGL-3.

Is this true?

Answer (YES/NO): NO